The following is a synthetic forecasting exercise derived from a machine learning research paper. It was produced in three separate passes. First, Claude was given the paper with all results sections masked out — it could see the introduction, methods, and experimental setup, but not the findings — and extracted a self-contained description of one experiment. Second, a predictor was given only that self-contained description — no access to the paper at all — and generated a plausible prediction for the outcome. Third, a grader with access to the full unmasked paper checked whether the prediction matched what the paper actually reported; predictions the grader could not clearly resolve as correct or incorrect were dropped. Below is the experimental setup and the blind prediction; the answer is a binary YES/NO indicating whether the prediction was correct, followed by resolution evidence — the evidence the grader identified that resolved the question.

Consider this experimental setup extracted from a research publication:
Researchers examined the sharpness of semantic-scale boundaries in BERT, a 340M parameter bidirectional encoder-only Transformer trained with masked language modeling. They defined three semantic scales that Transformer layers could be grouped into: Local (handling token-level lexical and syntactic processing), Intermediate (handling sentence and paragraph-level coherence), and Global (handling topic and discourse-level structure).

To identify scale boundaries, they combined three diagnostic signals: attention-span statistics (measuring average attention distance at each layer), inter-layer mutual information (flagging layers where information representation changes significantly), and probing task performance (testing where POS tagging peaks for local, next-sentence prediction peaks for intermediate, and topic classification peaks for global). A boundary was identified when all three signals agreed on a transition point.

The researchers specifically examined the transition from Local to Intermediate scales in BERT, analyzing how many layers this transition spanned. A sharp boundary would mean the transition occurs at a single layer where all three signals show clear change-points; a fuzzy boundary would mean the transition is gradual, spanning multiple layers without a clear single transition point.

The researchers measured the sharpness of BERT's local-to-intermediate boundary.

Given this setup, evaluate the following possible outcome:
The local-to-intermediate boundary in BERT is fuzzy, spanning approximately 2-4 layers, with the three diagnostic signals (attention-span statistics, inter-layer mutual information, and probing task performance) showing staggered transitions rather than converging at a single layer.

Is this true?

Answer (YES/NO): YES